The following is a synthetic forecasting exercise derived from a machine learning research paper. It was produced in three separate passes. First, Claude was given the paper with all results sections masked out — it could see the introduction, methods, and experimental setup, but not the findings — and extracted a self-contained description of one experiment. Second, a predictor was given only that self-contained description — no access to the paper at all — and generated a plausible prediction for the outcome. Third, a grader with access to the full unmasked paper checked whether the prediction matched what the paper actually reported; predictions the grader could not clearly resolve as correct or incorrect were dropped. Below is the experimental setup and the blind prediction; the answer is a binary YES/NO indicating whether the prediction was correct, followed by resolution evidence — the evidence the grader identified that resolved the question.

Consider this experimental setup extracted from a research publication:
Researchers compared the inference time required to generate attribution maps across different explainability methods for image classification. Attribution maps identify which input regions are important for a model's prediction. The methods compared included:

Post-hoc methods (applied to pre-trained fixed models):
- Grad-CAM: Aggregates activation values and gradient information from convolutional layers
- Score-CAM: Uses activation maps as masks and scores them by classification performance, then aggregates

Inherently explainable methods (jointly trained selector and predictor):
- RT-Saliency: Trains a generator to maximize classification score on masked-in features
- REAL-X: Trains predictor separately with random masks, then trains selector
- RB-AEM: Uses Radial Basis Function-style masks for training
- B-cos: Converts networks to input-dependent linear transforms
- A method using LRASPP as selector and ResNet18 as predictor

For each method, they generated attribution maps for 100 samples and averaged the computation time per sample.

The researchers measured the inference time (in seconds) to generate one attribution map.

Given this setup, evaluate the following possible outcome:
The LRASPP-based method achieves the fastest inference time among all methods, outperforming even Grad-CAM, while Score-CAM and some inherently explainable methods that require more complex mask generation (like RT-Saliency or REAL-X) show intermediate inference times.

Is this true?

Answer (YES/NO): NO